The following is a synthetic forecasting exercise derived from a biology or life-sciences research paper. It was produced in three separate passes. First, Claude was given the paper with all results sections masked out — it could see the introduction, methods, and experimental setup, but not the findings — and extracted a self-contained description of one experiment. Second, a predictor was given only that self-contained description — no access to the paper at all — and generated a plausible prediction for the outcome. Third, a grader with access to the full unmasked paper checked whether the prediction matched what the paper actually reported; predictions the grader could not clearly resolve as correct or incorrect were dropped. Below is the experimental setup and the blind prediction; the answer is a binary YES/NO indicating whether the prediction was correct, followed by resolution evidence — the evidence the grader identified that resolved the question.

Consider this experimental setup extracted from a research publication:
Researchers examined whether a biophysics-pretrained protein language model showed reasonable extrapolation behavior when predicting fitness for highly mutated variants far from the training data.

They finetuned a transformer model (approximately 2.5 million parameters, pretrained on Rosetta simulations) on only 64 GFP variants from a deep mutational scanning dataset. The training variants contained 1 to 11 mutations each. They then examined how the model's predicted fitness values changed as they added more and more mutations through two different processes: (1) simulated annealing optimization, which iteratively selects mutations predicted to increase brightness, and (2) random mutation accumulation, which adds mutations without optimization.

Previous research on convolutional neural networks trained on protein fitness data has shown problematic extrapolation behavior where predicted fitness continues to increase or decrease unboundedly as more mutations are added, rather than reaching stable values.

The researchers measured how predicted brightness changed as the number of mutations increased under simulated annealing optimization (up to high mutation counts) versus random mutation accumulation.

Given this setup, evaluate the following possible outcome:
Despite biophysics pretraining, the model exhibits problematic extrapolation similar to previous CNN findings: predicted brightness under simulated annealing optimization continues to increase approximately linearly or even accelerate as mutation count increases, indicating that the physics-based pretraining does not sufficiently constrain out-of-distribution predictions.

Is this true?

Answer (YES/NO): NO